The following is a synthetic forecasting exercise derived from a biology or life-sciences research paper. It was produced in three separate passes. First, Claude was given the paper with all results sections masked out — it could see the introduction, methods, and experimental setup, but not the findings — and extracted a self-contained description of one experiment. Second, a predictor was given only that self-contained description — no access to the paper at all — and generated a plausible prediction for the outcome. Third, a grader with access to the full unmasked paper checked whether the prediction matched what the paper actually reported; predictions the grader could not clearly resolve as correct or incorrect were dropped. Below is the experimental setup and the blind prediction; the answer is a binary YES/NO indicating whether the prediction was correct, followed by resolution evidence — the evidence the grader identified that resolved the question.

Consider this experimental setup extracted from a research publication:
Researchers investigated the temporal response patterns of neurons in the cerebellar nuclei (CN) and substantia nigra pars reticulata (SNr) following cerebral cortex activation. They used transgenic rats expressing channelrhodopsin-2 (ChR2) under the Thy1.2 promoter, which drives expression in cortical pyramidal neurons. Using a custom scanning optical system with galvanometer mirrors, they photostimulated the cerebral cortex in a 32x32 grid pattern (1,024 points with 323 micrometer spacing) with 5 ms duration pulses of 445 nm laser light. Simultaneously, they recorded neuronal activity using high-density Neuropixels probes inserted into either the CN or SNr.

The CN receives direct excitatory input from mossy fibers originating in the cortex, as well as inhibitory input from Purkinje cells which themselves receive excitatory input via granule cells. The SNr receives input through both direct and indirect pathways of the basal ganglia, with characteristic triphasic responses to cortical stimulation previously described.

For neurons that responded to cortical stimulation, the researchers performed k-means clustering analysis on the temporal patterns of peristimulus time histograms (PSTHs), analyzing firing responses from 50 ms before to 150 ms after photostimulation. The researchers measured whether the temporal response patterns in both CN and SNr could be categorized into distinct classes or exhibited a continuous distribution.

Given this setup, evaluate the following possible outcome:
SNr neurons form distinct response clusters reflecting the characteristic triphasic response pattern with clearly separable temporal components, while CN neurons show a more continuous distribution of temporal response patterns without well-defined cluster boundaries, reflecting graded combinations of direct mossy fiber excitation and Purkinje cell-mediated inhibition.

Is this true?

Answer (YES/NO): NO